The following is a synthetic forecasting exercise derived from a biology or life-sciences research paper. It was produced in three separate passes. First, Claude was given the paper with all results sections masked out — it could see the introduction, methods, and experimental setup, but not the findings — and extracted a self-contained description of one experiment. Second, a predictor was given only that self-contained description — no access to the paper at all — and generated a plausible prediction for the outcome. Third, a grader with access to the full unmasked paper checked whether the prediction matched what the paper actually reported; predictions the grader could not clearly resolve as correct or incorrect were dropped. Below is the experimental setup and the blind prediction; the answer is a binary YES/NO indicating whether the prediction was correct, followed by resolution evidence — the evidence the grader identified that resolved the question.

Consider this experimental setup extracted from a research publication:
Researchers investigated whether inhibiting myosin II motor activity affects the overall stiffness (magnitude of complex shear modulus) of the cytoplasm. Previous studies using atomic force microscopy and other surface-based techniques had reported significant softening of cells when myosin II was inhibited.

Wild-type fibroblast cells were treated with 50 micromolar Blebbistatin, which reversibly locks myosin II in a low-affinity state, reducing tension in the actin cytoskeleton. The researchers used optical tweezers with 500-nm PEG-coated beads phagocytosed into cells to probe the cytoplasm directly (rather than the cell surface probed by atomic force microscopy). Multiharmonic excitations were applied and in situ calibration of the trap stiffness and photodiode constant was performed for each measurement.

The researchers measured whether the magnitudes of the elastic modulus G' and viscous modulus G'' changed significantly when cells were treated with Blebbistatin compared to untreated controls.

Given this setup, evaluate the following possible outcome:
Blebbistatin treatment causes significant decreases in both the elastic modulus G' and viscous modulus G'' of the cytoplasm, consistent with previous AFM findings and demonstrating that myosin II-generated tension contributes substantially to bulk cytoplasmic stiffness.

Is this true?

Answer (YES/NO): NO